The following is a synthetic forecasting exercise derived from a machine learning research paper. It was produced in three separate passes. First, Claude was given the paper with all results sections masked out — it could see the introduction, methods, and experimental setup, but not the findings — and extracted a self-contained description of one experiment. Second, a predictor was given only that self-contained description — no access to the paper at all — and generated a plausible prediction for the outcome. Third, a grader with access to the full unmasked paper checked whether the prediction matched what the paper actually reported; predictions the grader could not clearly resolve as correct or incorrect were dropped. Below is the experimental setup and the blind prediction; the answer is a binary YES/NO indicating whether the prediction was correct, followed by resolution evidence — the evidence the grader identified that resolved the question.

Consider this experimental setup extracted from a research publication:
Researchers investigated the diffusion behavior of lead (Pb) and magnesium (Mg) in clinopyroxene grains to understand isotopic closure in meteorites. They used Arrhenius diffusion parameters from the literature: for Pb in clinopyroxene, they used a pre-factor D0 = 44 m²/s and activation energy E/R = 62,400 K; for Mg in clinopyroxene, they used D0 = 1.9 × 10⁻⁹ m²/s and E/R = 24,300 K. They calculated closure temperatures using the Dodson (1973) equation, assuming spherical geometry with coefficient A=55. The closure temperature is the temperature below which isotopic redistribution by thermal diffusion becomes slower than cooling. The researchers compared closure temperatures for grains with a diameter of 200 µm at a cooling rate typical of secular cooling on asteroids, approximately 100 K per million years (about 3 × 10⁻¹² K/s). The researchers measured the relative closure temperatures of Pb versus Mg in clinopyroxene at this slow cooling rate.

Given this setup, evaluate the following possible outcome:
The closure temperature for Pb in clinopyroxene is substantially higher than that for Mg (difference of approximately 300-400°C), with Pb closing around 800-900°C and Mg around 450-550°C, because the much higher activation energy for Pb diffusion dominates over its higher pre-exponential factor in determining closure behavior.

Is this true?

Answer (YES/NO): NO